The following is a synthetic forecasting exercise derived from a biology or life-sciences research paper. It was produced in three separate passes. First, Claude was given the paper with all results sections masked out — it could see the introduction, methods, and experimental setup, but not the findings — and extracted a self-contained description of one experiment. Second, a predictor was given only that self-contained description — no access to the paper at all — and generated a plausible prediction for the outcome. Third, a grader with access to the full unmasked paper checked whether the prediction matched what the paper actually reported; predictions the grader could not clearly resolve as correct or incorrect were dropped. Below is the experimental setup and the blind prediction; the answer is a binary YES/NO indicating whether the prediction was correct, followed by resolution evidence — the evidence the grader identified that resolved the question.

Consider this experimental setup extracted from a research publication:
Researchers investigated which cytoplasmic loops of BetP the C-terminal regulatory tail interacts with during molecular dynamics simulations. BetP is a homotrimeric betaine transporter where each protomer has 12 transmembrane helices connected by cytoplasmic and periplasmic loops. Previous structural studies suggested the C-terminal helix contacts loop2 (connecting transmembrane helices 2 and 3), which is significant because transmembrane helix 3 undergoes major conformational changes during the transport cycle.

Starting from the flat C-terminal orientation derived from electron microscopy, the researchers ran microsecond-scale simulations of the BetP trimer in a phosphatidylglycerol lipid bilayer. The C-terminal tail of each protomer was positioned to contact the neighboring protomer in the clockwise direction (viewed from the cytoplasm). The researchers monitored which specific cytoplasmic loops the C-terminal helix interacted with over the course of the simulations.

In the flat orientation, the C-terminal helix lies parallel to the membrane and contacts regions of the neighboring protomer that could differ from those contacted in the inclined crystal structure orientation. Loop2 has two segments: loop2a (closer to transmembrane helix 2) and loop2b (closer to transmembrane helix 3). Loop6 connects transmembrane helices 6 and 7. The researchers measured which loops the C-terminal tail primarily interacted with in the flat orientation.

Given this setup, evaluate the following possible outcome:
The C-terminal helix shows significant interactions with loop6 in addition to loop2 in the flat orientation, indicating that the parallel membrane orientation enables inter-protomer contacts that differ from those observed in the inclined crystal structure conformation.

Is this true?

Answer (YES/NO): YES